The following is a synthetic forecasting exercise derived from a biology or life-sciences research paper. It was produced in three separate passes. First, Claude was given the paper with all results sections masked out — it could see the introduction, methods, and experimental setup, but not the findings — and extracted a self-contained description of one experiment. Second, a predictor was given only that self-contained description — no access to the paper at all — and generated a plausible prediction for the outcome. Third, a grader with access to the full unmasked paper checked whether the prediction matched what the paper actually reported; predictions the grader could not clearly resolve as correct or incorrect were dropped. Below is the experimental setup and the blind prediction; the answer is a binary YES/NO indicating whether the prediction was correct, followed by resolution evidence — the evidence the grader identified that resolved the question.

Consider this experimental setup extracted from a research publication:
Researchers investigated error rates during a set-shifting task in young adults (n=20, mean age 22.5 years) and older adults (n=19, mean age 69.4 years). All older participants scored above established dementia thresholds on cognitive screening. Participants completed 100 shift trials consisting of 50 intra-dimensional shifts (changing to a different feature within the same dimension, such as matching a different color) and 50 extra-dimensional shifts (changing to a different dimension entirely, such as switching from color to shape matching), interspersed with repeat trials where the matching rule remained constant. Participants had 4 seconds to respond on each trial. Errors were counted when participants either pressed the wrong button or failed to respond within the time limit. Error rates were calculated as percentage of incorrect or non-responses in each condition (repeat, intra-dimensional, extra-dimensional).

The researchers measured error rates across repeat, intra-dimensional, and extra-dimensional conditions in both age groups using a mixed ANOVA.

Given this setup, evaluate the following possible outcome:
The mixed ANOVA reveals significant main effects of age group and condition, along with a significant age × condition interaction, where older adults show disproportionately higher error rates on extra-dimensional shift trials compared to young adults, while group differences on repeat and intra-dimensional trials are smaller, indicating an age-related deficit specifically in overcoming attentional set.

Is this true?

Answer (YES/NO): NO